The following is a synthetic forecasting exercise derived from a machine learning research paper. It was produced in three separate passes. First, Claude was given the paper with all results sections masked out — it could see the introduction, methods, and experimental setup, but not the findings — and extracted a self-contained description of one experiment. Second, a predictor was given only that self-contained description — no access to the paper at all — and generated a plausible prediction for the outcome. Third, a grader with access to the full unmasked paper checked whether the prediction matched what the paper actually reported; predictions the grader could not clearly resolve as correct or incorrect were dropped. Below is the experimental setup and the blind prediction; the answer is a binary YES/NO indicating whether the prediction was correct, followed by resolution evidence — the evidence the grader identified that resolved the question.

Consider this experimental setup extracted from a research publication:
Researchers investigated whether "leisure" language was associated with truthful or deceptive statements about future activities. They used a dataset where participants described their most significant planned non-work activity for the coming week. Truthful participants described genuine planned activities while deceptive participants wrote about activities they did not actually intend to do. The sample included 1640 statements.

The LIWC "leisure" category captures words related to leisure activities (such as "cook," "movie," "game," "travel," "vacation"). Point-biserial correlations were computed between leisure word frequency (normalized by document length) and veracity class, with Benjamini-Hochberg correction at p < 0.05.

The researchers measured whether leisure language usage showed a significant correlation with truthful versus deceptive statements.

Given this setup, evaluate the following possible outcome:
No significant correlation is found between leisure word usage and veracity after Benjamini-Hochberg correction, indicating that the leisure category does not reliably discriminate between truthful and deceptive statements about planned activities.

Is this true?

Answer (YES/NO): NO